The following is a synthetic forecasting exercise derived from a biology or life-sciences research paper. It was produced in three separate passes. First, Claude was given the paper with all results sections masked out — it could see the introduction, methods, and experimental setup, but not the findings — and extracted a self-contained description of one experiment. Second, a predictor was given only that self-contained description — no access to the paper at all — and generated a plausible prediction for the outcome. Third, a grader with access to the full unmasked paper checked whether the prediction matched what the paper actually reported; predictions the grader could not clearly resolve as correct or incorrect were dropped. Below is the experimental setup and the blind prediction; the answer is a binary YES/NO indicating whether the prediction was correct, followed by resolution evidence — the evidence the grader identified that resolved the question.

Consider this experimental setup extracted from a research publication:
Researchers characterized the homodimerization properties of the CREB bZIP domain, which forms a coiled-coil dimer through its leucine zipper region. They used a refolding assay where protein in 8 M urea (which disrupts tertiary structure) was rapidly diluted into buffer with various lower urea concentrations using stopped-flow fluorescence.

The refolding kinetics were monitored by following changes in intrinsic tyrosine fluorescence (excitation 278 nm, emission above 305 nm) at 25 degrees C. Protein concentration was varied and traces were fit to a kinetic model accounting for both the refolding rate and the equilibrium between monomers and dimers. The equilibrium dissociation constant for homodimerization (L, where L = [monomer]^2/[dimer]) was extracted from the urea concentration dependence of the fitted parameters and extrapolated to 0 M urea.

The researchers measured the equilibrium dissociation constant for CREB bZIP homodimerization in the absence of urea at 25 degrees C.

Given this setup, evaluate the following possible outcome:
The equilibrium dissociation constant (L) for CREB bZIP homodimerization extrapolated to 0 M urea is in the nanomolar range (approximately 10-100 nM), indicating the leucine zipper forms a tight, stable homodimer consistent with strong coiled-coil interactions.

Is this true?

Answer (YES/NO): YES